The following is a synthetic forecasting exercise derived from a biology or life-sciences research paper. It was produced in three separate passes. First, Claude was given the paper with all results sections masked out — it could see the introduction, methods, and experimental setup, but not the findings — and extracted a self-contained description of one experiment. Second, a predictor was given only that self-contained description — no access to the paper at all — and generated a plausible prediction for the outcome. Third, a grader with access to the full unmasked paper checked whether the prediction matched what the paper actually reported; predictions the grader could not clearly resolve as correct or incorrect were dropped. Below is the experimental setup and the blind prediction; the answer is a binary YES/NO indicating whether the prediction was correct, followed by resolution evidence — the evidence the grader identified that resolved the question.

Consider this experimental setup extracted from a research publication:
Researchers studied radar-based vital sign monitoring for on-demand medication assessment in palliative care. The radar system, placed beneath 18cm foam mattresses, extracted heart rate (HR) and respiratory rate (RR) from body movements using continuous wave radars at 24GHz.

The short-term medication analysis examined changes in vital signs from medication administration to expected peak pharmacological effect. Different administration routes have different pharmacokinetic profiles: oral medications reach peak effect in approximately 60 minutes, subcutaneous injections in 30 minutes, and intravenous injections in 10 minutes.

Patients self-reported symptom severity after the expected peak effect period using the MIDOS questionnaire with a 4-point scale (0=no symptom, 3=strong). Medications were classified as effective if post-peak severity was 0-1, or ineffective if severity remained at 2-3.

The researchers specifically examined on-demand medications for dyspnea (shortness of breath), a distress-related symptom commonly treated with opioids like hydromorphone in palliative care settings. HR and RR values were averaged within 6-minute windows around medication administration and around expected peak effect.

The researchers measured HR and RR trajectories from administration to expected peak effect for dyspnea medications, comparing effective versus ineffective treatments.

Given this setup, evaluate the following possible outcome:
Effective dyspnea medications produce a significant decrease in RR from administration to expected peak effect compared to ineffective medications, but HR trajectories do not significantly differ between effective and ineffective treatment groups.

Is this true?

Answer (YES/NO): NO